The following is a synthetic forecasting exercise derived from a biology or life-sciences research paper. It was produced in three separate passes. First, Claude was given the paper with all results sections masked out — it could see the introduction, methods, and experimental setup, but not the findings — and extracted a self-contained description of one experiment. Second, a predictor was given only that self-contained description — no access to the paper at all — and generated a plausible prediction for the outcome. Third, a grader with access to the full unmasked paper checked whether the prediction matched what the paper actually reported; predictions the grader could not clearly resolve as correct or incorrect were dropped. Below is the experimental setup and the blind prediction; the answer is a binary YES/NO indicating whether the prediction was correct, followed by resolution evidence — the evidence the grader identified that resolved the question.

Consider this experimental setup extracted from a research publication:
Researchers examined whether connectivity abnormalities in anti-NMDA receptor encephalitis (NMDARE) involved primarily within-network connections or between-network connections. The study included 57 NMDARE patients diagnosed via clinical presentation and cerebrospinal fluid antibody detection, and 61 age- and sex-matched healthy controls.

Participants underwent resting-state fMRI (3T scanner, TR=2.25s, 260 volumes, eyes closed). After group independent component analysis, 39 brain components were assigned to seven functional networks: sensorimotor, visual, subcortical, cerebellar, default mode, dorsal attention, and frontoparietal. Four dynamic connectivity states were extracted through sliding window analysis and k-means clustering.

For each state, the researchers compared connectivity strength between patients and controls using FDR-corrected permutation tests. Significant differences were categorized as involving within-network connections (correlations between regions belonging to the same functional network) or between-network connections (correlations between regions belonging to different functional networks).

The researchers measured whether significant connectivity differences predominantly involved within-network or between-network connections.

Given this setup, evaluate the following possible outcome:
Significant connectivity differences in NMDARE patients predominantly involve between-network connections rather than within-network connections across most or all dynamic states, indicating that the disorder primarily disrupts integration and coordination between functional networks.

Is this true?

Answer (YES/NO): NO